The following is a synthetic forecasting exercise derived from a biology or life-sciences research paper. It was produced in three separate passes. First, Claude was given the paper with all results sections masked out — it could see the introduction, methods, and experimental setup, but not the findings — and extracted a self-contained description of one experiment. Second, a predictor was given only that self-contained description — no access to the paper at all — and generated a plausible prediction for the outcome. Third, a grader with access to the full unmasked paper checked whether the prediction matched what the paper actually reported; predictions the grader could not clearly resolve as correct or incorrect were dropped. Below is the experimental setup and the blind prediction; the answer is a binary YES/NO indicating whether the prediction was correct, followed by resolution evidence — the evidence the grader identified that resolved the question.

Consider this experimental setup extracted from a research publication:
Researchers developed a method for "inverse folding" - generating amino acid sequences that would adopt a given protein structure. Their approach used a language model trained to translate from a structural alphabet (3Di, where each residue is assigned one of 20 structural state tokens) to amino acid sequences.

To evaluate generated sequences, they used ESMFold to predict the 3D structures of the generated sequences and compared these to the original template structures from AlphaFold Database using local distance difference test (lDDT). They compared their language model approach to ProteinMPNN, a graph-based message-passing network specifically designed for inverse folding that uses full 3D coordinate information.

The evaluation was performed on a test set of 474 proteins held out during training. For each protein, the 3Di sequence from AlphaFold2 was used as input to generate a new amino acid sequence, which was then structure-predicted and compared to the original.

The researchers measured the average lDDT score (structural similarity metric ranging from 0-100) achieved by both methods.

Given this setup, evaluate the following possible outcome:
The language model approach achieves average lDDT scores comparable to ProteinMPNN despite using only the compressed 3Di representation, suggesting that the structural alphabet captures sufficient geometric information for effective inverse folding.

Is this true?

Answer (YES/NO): NO